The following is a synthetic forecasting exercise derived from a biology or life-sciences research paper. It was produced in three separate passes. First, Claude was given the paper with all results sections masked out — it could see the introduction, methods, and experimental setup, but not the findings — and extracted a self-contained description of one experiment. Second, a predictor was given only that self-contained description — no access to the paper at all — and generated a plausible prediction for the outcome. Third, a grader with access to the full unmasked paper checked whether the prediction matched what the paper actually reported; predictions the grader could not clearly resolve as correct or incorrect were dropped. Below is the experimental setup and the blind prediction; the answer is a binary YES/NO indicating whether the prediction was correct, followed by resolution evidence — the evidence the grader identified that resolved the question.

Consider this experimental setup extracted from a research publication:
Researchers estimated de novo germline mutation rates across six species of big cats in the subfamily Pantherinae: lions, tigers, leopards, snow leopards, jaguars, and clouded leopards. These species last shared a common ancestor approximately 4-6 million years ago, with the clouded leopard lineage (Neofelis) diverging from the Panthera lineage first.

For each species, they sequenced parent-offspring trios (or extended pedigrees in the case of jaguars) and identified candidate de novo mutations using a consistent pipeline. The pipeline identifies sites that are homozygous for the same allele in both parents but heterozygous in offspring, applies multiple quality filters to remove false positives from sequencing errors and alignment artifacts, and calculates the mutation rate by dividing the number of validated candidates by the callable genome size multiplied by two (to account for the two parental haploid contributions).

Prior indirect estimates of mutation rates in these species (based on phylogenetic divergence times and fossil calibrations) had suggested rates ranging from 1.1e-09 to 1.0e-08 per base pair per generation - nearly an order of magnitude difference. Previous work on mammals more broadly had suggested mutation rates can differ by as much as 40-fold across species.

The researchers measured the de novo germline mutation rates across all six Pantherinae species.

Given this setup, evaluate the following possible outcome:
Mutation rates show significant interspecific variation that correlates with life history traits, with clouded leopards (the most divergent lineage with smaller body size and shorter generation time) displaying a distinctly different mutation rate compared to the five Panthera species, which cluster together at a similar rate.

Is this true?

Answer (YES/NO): NO